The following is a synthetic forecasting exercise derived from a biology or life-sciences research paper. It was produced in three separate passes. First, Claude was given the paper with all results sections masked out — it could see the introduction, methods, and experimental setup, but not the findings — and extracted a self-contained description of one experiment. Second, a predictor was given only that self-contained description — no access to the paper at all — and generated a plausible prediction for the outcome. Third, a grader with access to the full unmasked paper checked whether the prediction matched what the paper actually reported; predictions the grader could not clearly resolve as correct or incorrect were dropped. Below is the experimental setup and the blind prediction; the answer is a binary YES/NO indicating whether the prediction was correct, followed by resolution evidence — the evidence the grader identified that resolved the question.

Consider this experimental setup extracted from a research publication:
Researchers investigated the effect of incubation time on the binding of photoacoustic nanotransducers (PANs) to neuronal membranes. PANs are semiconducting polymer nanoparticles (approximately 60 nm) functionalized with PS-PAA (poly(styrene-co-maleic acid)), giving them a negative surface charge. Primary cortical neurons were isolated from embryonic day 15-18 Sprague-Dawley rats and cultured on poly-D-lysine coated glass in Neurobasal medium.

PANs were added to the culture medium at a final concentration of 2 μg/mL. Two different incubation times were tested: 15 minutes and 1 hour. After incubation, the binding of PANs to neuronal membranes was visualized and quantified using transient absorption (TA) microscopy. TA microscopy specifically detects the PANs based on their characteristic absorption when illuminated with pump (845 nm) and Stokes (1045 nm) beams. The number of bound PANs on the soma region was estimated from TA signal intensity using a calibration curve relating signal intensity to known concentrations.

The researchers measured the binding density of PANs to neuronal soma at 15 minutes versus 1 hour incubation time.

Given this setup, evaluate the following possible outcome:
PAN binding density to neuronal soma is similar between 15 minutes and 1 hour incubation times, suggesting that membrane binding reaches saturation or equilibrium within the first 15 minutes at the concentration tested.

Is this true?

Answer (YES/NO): NO